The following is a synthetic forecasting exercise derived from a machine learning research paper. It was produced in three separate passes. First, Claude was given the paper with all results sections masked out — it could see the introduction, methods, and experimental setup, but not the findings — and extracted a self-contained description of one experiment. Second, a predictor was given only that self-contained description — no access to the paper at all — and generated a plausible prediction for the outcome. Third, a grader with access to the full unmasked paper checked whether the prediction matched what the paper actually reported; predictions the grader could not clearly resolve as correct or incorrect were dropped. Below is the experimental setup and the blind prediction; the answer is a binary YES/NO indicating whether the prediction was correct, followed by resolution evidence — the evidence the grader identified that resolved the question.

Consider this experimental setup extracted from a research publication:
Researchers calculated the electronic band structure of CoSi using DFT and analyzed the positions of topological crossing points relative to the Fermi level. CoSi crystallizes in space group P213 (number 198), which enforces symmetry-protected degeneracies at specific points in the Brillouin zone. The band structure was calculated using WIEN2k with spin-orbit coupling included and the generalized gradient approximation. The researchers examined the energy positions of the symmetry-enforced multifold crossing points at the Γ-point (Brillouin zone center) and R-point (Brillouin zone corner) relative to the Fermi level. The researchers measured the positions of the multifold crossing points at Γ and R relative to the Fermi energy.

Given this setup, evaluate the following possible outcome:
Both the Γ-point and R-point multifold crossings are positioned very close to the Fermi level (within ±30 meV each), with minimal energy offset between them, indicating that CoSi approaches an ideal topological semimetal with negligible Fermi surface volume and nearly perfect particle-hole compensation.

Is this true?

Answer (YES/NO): NO